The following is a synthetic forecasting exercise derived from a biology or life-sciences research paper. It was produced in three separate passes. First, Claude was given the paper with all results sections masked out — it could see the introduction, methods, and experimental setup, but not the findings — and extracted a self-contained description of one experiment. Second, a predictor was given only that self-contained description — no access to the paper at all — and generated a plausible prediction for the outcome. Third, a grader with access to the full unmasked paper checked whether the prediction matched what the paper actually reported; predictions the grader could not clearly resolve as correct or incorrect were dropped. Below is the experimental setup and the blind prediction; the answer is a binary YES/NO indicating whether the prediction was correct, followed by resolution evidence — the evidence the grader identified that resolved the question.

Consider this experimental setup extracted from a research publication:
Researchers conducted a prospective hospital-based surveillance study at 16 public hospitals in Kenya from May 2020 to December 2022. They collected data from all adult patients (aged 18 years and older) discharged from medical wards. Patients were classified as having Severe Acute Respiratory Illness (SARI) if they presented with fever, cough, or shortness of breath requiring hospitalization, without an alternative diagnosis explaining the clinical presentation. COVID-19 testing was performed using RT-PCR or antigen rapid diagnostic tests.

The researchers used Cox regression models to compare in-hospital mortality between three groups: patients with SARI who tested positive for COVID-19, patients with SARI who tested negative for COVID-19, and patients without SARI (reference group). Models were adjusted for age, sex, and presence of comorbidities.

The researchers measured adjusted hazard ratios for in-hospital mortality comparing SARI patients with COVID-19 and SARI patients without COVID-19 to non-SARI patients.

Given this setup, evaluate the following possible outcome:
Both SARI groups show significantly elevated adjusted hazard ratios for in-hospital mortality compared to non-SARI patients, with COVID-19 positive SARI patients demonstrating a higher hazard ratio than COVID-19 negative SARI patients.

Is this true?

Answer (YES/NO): YES